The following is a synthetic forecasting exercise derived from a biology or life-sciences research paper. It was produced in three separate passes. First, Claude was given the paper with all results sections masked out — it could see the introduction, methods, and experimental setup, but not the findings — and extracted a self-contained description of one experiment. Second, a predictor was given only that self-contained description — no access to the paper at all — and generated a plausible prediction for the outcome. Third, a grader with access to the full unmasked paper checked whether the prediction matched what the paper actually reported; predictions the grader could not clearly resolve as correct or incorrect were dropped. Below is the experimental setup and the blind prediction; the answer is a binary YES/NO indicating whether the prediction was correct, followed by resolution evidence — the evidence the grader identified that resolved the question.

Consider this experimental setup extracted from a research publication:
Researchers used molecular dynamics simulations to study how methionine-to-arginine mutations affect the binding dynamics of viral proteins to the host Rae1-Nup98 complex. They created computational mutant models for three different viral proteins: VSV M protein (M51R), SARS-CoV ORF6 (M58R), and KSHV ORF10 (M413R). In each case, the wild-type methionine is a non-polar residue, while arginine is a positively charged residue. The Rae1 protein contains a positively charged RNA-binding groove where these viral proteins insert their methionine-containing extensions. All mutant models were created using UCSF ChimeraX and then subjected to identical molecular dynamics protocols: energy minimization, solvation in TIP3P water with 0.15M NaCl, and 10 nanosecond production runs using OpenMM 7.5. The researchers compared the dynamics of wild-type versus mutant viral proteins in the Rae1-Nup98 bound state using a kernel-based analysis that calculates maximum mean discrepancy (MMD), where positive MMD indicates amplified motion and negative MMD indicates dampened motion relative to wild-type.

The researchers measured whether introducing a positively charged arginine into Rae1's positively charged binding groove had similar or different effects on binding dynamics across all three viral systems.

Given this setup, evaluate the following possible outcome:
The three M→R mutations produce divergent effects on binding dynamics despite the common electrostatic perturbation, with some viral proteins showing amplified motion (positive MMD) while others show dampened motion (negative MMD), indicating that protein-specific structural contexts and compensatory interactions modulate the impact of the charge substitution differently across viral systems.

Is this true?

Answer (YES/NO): YES